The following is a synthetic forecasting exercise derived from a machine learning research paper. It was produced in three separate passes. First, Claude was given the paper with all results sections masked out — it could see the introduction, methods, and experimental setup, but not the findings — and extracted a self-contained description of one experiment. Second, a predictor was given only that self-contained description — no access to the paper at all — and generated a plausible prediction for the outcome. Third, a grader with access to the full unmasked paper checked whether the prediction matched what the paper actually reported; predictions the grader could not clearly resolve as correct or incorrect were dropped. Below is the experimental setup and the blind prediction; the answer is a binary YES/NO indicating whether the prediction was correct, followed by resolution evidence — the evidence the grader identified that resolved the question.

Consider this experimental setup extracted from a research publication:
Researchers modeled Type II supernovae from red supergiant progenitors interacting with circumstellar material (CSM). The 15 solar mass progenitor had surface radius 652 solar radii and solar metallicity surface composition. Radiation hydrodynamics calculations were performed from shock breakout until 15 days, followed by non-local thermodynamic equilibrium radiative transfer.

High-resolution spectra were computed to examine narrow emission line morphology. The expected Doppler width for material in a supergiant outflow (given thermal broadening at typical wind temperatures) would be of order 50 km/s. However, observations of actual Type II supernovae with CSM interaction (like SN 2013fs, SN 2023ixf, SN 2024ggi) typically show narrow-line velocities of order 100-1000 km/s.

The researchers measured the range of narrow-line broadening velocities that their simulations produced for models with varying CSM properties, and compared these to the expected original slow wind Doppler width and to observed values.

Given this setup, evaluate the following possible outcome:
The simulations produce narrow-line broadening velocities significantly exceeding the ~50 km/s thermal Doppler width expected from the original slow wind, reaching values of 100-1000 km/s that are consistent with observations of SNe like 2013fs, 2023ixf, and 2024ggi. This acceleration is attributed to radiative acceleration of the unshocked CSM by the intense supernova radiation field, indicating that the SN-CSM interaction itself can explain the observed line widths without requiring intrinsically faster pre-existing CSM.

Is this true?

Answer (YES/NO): YES